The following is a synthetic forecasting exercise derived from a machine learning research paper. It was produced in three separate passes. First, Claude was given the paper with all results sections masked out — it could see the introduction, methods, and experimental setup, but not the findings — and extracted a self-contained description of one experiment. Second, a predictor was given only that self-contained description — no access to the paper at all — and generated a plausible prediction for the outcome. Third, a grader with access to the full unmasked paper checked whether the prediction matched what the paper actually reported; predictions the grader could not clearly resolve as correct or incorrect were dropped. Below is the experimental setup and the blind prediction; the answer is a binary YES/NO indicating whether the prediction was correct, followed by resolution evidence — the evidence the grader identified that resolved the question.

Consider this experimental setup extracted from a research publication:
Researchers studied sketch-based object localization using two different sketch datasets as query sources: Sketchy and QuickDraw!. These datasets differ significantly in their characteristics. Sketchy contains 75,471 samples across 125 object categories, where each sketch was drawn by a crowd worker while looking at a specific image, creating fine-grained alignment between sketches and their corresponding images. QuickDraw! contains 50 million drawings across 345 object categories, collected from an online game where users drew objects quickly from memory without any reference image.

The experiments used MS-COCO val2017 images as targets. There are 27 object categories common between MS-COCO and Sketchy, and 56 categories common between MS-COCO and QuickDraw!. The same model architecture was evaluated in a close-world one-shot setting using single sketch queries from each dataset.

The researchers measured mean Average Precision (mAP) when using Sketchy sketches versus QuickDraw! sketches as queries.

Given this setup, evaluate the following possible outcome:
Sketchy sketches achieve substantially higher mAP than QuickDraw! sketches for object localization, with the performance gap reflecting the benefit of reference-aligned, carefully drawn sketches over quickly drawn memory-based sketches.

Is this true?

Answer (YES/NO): NO